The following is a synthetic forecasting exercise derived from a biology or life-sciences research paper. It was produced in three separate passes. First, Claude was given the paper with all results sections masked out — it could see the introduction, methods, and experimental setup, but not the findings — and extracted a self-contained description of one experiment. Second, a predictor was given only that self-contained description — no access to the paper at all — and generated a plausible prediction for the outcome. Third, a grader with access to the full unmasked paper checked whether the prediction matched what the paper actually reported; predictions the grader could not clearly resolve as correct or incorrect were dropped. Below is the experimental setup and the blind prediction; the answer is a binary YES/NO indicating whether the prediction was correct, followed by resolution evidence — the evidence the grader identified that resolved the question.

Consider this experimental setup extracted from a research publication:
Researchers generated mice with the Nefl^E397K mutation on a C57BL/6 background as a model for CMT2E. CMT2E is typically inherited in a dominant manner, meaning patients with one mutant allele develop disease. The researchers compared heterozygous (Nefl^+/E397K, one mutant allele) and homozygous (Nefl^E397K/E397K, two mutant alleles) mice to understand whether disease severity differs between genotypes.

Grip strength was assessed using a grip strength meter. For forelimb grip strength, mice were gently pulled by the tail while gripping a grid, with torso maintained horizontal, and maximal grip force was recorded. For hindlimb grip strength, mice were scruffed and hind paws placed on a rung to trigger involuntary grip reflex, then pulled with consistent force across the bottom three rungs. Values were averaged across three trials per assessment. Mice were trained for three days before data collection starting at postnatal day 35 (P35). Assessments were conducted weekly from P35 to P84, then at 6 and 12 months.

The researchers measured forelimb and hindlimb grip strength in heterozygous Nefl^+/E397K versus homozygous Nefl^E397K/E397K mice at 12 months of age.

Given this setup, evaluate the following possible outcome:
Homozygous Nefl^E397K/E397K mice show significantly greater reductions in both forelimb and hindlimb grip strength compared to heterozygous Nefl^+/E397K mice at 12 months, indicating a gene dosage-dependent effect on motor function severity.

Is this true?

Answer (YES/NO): NO